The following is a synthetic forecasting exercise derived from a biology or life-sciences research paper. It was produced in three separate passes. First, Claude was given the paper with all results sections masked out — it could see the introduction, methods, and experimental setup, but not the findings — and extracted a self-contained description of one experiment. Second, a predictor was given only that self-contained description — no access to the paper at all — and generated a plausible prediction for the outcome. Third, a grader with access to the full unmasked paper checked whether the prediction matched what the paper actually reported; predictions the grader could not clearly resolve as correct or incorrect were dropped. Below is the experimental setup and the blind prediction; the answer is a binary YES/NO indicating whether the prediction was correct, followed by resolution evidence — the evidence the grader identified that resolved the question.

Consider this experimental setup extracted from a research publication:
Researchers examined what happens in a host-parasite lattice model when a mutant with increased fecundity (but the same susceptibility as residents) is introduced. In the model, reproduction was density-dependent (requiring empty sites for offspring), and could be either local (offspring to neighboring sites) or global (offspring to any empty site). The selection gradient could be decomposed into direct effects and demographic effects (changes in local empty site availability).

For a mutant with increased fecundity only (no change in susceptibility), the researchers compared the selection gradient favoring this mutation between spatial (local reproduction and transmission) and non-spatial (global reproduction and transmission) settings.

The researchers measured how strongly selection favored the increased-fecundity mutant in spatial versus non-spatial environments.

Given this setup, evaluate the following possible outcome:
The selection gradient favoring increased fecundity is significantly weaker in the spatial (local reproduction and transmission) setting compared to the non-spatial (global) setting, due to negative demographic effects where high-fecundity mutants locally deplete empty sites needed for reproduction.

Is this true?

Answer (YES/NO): YES